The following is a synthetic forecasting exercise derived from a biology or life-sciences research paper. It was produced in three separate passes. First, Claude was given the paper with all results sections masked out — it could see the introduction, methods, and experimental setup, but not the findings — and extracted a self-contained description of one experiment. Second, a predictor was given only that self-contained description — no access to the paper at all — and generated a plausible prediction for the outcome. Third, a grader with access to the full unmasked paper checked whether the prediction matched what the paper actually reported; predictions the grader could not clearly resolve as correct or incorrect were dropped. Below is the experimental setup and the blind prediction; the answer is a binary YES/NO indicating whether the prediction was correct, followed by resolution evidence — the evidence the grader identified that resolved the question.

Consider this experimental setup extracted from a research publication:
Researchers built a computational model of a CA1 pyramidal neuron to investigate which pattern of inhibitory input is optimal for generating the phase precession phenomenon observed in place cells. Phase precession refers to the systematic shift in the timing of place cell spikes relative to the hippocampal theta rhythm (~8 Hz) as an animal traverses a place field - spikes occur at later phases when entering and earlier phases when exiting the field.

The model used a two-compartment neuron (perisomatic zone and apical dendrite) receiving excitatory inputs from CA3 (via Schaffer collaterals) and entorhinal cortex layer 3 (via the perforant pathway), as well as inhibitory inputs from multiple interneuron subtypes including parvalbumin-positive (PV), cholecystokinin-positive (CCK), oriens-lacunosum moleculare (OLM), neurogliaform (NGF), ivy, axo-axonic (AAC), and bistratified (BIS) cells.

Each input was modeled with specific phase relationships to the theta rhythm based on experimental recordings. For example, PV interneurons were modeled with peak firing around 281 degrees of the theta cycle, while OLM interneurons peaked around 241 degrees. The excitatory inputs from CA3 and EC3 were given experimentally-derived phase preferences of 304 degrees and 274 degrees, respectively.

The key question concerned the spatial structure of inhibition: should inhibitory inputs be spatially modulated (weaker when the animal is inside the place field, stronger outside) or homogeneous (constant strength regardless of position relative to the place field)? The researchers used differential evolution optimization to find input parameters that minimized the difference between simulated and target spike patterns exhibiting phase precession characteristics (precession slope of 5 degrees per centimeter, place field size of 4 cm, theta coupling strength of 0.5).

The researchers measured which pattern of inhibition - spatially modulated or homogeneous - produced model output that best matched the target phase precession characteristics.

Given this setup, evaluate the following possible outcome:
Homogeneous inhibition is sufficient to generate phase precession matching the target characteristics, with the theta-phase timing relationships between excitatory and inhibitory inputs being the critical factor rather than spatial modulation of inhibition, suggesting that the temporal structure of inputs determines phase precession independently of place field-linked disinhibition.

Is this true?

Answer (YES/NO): YES